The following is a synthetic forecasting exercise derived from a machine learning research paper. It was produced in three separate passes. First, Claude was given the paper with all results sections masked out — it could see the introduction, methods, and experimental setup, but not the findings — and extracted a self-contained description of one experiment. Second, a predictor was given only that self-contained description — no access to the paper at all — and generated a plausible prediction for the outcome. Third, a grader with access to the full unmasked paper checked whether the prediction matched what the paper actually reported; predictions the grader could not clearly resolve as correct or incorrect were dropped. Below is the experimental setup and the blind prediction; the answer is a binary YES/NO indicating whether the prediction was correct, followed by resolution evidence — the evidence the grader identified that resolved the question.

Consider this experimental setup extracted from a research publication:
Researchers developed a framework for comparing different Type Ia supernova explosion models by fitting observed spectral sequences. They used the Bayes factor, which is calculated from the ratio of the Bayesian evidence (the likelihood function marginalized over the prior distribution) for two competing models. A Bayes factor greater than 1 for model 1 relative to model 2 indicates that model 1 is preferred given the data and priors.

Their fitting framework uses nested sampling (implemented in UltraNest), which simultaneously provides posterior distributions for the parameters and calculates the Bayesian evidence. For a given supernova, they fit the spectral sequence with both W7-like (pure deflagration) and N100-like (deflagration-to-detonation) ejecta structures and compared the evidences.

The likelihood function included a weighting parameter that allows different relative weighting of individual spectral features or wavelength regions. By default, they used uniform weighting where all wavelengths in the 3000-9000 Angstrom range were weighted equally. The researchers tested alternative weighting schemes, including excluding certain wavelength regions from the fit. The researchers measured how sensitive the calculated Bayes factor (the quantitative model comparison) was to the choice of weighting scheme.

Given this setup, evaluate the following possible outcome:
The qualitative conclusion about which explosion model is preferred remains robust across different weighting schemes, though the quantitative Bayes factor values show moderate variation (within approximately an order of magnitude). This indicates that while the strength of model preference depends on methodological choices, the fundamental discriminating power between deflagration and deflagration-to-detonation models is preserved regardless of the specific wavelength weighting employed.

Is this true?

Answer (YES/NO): NO